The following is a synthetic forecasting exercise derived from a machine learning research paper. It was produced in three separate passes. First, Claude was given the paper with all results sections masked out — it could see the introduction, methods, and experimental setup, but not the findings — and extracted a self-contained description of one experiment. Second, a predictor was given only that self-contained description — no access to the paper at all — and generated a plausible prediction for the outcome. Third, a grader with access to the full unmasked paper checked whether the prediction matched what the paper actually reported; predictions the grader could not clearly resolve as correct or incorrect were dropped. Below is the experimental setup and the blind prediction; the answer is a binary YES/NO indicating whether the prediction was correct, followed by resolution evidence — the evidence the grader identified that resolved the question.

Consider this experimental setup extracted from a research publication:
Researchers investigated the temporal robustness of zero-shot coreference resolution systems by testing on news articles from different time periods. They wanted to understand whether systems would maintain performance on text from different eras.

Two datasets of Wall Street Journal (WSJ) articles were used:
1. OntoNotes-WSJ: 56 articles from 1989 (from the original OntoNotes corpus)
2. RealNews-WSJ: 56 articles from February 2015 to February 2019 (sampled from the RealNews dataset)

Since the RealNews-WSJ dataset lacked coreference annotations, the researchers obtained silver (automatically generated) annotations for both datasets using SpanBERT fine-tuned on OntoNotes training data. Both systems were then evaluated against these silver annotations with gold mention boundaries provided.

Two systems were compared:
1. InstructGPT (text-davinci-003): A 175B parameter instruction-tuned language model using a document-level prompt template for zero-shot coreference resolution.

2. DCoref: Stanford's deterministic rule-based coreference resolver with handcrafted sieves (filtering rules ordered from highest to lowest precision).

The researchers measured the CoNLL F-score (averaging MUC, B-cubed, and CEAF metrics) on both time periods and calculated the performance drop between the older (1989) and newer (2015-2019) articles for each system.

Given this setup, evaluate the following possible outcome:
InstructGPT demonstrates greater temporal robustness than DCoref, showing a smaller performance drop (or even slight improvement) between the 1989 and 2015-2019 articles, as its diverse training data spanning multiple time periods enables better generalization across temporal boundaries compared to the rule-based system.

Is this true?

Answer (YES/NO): YES